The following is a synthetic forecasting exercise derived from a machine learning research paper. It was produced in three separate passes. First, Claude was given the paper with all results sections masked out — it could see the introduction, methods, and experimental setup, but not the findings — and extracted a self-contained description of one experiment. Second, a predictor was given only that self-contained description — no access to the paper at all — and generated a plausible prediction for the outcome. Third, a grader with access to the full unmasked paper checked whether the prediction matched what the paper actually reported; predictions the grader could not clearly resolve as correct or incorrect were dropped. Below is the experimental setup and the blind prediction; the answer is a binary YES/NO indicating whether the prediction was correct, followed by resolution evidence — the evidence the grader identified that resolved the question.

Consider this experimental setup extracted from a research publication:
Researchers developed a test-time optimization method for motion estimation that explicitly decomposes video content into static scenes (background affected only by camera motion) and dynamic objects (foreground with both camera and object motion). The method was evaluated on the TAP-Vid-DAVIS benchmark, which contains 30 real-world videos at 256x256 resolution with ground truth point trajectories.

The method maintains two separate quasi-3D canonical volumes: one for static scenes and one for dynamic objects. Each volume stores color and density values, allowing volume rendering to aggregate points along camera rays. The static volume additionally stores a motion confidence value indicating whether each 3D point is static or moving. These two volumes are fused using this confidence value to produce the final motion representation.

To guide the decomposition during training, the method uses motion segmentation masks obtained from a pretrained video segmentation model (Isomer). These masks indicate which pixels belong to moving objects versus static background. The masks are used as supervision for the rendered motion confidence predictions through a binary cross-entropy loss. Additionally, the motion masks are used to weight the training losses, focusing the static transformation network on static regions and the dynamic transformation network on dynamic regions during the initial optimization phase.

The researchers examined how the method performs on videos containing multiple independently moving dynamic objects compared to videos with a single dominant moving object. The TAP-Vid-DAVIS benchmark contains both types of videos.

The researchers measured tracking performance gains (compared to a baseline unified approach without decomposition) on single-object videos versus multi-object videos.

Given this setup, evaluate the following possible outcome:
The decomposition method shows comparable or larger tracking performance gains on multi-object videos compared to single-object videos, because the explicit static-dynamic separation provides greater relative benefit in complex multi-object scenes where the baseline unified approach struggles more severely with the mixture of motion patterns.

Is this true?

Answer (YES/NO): NO